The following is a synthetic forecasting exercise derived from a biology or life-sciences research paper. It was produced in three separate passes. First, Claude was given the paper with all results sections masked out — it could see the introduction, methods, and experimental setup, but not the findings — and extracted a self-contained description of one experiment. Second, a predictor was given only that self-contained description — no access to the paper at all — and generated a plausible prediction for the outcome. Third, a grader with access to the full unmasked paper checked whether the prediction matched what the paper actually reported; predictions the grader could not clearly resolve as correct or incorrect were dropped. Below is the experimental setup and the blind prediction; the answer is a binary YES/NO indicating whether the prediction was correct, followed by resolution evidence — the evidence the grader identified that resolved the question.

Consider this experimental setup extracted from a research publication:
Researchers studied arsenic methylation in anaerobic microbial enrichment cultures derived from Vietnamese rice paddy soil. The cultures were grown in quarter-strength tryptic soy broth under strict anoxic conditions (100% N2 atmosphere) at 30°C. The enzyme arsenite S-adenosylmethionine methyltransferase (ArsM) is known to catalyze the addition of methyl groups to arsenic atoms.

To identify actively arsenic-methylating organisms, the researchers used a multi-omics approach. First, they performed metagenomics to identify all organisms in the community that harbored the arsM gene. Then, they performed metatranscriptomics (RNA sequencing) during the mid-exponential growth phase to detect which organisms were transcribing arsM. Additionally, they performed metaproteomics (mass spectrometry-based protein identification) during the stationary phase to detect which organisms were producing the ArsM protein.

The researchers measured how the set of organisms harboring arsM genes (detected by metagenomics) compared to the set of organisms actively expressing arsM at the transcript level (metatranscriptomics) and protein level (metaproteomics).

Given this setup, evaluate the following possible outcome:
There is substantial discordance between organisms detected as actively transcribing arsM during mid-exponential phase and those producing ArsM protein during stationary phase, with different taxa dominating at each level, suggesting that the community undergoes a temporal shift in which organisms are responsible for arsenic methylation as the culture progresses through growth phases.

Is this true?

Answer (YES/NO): NO